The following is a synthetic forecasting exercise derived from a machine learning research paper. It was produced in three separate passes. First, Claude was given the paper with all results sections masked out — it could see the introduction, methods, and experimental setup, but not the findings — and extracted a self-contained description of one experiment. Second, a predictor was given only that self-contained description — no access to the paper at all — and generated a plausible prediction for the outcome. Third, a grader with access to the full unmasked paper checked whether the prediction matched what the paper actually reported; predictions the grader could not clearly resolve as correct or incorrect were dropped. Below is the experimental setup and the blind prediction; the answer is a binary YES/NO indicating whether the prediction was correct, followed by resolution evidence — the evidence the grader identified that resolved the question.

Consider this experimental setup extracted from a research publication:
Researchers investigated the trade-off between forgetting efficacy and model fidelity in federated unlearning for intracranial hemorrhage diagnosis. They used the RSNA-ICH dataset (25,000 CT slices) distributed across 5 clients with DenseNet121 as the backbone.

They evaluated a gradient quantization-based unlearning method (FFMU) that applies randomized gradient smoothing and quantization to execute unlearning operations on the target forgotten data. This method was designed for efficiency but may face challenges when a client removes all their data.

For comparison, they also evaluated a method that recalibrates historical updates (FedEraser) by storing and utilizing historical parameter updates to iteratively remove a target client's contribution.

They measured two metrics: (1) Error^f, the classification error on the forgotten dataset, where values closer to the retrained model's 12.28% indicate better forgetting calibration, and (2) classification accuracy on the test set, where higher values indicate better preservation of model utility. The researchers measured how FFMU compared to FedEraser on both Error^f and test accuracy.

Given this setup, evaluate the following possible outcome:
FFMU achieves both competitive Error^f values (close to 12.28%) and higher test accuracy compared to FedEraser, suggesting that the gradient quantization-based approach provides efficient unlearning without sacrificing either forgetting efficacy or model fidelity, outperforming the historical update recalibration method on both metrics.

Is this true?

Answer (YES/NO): YES